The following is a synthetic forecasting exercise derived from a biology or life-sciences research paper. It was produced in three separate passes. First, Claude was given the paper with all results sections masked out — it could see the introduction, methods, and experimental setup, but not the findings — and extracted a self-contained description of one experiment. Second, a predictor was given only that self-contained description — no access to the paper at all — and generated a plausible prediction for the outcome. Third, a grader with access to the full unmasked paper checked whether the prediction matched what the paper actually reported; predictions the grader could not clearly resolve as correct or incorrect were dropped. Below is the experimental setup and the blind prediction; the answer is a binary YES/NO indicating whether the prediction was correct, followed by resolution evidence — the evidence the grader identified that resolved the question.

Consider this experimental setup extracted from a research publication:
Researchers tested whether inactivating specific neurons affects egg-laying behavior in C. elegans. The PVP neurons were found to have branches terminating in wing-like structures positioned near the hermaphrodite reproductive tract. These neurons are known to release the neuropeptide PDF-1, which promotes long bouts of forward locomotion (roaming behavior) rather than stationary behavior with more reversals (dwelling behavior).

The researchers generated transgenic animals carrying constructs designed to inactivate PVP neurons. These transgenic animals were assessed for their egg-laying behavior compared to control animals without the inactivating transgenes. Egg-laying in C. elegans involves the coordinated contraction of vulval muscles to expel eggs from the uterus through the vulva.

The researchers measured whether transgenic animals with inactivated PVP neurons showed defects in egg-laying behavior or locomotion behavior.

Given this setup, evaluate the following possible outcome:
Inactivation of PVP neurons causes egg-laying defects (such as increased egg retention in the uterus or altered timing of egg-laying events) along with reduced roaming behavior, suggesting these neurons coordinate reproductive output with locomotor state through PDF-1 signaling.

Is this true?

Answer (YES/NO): NO